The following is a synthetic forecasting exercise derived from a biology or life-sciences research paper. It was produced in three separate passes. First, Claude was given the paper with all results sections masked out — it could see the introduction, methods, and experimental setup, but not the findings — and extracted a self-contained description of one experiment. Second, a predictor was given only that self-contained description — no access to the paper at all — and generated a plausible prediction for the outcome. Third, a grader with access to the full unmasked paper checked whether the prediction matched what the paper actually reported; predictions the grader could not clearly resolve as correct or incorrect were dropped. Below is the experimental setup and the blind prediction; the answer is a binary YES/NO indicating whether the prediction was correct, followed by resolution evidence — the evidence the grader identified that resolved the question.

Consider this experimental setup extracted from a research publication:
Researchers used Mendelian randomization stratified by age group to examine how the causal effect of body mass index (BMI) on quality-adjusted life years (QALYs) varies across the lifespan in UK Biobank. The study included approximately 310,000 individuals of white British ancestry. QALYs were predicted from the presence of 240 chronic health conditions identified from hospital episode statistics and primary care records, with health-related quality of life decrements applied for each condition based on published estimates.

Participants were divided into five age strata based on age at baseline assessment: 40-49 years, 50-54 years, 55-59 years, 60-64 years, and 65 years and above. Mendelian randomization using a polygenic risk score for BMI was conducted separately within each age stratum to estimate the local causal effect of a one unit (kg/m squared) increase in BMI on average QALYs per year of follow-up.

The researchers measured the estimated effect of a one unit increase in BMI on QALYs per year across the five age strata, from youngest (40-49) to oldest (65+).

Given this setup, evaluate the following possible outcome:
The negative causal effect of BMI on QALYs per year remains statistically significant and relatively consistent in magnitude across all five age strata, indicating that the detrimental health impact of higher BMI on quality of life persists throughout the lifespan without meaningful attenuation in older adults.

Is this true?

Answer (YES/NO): NO